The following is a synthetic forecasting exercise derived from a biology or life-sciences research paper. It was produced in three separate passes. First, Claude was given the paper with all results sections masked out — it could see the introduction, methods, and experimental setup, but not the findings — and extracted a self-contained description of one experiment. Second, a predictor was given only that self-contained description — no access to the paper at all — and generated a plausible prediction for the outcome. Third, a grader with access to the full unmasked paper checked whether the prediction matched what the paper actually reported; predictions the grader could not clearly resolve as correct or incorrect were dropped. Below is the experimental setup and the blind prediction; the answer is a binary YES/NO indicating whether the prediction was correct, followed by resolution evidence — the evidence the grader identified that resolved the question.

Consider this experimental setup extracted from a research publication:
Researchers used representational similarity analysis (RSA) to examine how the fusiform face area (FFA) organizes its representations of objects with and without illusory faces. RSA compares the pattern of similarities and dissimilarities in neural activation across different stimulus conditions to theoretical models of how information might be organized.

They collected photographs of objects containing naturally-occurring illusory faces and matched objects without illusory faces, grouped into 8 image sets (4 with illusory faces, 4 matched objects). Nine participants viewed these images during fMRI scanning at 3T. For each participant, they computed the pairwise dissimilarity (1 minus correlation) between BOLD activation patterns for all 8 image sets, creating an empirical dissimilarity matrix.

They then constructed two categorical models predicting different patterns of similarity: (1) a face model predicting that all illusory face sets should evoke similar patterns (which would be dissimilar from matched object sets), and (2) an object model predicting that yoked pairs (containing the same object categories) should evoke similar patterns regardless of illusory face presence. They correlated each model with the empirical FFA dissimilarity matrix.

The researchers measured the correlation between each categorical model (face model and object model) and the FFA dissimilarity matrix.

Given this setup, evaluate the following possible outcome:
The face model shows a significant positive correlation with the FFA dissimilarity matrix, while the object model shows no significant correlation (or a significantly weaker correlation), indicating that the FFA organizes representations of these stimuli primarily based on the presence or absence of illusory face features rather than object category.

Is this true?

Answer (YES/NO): YES